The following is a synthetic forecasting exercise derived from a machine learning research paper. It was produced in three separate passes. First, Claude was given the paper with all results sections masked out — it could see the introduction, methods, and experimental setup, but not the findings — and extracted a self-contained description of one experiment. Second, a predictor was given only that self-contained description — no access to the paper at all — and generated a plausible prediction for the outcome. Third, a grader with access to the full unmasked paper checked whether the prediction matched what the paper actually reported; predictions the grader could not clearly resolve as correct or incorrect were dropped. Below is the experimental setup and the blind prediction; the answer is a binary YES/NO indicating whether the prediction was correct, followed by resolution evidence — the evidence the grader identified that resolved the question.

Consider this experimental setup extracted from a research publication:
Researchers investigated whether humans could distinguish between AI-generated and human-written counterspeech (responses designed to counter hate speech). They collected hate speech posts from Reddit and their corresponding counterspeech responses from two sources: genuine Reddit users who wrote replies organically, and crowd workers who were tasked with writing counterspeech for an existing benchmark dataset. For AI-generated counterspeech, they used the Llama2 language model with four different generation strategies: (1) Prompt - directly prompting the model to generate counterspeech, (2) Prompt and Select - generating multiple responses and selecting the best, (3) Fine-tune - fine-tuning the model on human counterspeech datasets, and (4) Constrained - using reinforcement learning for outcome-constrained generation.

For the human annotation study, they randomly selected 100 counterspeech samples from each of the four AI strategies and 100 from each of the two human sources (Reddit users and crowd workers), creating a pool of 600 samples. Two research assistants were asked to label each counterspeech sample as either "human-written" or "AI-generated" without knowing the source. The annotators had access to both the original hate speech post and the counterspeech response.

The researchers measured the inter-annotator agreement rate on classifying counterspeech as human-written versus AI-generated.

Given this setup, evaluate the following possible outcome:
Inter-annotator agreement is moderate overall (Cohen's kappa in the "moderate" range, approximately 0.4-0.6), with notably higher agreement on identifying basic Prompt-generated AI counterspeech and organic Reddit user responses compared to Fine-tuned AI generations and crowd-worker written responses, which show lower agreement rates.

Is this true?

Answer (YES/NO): NO